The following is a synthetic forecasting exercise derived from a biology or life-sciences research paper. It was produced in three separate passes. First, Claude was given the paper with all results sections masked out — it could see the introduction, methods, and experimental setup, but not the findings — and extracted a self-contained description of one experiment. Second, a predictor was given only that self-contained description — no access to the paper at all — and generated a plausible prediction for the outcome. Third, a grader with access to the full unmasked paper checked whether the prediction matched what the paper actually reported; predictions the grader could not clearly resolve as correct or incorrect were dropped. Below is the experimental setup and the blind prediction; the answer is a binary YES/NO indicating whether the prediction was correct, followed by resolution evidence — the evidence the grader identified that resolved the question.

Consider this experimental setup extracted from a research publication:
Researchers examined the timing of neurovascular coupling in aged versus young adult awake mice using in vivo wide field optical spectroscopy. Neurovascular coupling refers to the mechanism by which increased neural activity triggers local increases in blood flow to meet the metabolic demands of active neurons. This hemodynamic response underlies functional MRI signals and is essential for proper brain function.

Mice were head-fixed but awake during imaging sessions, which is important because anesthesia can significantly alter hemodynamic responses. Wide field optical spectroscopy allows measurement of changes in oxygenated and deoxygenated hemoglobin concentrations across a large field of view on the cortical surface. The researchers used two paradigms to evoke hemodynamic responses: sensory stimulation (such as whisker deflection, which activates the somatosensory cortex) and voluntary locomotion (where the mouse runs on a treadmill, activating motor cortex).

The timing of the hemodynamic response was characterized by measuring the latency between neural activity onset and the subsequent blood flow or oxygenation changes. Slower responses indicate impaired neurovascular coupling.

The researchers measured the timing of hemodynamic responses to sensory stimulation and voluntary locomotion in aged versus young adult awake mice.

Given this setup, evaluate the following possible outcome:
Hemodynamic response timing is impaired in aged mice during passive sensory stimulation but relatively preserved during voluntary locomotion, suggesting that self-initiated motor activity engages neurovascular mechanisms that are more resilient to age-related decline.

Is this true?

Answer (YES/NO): NO